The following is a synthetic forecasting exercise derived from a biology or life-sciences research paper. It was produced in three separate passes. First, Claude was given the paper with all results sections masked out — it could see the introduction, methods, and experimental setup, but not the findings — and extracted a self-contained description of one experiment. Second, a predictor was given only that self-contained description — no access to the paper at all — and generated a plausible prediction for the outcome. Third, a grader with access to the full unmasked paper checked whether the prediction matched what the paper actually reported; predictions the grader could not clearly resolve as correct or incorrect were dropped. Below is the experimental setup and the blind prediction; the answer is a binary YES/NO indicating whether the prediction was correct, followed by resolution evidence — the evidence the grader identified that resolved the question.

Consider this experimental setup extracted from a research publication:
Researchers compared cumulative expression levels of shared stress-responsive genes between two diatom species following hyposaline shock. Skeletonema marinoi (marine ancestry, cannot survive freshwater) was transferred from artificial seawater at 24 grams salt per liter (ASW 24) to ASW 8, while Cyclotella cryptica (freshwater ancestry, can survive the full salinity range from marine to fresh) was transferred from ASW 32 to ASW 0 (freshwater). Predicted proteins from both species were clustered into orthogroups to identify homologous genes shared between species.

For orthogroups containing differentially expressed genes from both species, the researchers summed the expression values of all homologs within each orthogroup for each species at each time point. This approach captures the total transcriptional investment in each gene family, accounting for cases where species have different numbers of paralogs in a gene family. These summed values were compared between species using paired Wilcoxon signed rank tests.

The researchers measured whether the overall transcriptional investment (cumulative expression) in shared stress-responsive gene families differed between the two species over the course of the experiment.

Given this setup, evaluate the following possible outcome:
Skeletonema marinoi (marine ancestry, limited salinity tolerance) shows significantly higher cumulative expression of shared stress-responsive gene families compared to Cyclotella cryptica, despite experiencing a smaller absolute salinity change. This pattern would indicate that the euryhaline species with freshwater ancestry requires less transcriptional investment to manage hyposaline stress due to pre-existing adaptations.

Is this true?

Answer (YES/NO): YES